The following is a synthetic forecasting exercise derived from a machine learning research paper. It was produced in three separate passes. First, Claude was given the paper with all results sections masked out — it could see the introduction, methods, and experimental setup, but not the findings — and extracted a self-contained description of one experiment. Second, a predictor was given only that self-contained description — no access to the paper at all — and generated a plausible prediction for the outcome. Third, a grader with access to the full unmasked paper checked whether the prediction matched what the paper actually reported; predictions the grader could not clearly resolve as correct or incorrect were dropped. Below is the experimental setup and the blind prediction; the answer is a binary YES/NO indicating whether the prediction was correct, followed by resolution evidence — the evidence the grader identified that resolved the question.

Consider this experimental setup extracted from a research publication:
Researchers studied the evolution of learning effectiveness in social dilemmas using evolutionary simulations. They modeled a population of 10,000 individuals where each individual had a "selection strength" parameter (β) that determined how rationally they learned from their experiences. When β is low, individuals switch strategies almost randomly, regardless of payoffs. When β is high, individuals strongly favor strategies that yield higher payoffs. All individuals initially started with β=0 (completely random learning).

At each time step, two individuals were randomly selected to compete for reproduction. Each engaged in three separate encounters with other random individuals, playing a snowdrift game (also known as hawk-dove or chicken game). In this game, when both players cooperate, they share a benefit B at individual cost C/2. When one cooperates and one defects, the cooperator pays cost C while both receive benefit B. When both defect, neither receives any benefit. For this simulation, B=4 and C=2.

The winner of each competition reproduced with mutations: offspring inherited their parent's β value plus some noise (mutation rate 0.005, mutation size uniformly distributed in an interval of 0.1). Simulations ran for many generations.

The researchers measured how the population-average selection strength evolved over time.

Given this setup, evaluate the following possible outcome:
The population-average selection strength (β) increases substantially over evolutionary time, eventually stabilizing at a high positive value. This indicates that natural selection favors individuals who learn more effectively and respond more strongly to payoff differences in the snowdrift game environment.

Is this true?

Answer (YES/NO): NO